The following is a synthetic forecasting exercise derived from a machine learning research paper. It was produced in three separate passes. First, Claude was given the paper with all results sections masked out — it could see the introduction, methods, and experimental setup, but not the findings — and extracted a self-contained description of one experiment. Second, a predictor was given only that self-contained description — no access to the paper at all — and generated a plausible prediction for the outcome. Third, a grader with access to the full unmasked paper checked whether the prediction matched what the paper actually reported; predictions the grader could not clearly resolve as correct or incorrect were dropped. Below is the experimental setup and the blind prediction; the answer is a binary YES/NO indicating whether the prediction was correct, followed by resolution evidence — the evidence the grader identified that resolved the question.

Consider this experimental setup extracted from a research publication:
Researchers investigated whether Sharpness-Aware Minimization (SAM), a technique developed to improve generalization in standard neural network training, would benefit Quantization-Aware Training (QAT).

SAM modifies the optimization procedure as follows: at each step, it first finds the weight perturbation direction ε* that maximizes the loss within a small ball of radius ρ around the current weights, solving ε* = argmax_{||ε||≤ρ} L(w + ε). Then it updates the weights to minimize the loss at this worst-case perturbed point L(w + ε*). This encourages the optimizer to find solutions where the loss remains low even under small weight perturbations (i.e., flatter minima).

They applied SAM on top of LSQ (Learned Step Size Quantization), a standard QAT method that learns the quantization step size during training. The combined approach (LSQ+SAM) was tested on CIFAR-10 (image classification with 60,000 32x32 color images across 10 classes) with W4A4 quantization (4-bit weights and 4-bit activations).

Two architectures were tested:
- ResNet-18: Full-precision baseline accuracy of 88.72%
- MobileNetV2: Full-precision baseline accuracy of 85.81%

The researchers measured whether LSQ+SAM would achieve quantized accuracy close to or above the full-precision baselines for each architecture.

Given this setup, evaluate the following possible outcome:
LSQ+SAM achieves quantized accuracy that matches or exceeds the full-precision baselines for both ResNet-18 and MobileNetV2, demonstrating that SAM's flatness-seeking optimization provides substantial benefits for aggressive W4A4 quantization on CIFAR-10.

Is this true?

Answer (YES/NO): NO